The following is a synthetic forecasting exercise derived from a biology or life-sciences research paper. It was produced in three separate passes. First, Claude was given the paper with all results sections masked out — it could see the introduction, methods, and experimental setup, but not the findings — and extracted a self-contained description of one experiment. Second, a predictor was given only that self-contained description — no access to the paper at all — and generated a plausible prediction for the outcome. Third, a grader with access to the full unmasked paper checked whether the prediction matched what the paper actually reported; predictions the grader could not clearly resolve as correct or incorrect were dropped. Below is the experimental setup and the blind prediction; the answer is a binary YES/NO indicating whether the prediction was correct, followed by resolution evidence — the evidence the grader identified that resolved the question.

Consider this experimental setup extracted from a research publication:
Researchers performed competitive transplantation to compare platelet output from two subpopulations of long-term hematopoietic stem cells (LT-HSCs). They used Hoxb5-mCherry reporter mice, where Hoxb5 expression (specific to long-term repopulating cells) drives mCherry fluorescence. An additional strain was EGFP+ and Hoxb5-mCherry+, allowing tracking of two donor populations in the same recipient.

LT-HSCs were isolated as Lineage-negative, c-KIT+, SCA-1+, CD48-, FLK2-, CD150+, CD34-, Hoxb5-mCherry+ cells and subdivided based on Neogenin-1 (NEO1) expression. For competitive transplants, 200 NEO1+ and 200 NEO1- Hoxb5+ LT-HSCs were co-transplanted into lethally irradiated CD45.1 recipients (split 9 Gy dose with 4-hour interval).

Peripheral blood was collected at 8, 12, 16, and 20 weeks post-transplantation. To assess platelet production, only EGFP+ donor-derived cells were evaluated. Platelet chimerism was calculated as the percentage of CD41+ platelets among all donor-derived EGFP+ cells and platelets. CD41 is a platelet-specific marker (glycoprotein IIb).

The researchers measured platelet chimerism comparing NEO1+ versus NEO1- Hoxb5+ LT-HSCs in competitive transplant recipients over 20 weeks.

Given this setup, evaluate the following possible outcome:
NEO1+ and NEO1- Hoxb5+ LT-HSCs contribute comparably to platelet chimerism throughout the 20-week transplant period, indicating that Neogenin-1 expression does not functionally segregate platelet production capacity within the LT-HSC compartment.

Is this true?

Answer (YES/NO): NO